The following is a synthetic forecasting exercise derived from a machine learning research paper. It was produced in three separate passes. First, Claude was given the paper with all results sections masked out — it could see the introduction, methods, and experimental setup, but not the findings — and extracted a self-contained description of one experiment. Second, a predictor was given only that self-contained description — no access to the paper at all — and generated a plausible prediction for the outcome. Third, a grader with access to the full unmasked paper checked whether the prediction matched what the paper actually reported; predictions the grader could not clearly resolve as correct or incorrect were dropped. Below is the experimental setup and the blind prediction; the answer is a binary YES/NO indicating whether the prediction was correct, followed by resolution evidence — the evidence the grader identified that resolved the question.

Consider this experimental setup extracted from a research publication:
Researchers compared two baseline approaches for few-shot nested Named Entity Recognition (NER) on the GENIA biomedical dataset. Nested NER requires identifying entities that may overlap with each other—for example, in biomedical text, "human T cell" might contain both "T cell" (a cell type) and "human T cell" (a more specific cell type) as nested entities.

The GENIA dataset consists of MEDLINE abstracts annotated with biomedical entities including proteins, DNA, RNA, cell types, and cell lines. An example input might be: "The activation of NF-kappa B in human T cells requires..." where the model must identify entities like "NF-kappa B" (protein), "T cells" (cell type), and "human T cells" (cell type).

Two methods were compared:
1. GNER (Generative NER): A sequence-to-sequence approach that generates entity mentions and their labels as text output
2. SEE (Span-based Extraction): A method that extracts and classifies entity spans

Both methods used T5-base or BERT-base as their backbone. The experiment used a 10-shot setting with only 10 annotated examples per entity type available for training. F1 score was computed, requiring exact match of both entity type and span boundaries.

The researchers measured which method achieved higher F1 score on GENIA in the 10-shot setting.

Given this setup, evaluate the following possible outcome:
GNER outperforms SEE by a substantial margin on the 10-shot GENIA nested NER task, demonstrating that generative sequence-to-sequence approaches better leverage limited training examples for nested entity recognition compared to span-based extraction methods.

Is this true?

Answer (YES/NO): NO